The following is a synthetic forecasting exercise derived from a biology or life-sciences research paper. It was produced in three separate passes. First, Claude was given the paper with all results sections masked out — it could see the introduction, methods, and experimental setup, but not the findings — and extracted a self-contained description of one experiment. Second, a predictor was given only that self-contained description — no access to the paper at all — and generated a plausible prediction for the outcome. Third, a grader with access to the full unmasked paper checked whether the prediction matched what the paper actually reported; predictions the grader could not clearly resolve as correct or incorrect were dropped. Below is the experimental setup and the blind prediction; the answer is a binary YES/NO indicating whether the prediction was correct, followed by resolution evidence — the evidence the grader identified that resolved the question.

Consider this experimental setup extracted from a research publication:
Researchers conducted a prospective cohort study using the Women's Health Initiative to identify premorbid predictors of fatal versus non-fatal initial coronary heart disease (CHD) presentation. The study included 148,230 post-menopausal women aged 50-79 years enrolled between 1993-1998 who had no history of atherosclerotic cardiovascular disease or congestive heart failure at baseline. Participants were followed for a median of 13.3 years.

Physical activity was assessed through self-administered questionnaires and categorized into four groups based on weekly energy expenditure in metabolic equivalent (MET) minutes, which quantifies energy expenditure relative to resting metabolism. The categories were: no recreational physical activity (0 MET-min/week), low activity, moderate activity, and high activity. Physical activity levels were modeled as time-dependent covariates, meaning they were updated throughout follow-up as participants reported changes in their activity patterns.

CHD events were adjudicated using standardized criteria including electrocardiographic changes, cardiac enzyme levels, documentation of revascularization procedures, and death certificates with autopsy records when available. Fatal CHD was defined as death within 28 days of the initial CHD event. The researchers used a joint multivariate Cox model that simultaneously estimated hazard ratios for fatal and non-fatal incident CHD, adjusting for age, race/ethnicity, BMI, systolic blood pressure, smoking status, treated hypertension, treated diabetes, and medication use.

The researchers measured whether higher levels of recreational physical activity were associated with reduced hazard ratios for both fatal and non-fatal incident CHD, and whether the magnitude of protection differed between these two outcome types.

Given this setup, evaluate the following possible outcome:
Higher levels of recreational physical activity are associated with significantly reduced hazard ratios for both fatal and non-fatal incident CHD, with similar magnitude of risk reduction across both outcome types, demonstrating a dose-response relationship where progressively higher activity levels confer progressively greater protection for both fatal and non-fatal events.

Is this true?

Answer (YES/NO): NO